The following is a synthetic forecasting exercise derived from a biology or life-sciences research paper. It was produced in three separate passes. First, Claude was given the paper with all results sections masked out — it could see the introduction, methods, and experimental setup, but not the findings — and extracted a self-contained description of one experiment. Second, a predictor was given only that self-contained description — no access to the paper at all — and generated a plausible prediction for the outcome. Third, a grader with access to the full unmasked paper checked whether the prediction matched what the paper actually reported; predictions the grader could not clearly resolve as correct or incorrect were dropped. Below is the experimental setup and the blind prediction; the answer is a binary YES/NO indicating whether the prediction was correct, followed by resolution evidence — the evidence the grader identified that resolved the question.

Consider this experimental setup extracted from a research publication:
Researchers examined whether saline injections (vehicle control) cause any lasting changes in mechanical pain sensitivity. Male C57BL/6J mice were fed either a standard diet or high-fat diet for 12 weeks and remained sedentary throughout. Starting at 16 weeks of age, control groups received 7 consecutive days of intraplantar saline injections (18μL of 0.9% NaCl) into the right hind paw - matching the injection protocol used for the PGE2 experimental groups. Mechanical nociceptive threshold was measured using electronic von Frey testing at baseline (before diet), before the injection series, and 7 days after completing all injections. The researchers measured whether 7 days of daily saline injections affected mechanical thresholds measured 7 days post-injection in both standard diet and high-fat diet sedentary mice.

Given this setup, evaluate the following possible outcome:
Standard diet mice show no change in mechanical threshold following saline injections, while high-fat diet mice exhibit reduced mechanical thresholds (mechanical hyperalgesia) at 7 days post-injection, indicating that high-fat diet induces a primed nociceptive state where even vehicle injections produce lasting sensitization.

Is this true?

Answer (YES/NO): NO